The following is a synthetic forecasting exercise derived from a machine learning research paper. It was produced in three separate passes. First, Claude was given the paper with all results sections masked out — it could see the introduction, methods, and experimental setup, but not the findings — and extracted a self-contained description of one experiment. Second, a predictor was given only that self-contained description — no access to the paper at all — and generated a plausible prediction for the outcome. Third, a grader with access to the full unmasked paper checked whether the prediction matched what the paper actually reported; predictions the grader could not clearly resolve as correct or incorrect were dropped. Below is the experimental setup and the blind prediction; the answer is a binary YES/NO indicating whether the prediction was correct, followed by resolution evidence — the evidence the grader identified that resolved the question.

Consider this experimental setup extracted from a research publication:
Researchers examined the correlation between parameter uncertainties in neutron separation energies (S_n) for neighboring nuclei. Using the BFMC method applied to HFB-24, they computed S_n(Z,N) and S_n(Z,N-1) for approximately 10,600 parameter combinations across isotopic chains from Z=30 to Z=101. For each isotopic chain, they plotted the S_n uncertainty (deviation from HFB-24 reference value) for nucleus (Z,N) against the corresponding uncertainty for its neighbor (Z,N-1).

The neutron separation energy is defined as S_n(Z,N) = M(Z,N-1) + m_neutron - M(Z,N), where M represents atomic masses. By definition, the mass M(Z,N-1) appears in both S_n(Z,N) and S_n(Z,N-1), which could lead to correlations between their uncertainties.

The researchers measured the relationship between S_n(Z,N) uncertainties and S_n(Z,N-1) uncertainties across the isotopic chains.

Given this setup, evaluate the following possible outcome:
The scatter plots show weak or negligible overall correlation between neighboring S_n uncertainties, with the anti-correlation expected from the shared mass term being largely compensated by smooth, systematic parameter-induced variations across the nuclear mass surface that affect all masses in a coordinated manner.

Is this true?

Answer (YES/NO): NO